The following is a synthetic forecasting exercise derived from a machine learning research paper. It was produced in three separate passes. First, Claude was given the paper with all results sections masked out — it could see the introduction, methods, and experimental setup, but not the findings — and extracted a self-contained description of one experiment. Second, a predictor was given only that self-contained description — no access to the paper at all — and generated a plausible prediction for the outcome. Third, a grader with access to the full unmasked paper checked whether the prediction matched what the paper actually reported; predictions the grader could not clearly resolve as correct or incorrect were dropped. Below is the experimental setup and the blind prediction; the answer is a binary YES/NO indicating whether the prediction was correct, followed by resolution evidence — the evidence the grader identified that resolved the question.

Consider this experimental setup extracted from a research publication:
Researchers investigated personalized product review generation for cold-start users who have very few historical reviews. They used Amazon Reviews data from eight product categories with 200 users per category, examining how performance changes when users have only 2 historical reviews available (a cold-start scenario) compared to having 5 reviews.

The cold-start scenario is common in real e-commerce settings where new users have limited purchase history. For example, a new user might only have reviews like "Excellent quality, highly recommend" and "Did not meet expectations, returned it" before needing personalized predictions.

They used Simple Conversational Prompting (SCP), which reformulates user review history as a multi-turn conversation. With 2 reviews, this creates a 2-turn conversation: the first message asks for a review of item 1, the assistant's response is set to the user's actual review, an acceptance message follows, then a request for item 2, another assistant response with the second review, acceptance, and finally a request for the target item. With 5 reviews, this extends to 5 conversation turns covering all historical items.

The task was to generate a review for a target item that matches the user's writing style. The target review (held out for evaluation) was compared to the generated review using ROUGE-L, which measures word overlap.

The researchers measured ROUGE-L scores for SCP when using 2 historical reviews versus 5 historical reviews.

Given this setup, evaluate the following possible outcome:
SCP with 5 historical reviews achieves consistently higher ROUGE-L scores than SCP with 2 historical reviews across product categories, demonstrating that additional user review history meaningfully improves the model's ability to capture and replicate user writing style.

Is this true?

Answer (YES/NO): YES